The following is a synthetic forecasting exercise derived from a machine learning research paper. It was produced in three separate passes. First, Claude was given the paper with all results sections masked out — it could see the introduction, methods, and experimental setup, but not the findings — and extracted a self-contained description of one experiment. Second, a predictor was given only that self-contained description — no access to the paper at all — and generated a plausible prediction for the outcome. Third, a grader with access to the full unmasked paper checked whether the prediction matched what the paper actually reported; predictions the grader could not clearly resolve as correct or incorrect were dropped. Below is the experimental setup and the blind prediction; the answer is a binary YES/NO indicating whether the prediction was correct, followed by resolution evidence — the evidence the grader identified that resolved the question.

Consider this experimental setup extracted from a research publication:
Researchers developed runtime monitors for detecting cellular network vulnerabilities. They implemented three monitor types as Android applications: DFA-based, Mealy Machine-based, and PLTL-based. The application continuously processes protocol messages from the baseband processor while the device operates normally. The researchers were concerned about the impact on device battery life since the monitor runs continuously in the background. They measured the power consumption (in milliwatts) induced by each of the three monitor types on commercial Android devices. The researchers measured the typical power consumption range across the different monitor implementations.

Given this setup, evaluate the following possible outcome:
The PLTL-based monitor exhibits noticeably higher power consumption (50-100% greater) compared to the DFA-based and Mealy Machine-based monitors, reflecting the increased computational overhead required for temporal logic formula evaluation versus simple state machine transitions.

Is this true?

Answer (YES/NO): NO